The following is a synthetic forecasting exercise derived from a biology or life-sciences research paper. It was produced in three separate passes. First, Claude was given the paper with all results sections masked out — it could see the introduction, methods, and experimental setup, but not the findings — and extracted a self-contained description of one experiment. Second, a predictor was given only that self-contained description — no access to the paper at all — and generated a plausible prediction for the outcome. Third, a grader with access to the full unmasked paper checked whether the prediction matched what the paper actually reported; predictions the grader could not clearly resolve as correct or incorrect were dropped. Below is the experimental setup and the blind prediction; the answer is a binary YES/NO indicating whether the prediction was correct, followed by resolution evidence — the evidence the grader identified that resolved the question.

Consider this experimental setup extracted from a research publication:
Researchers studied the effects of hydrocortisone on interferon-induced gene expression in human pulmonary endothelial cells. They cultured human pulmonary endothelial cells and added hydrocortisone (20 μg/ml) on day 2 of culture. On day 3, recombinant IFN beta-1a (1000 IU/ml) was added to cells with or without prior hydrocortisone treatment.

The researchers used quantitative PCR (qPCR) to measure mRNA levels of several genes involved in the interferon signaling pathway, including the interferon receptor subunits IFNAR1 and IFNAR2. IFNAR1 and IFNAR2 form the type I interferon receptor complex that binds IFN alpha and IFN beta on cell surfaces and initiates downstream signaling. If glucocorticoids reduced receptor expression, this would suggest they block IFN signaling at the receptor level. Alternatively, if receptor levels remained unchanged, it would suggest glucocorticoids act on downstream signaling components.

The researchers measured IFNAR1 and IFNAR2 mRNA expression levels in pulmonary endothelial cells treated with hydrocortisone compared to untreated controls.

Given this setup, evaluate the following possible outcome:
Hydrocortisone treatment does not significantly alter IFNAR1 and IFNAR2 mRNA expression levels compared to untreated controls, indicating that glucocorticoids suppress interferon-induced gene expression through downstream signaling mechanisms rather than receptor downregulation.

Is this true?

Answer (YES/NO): YES